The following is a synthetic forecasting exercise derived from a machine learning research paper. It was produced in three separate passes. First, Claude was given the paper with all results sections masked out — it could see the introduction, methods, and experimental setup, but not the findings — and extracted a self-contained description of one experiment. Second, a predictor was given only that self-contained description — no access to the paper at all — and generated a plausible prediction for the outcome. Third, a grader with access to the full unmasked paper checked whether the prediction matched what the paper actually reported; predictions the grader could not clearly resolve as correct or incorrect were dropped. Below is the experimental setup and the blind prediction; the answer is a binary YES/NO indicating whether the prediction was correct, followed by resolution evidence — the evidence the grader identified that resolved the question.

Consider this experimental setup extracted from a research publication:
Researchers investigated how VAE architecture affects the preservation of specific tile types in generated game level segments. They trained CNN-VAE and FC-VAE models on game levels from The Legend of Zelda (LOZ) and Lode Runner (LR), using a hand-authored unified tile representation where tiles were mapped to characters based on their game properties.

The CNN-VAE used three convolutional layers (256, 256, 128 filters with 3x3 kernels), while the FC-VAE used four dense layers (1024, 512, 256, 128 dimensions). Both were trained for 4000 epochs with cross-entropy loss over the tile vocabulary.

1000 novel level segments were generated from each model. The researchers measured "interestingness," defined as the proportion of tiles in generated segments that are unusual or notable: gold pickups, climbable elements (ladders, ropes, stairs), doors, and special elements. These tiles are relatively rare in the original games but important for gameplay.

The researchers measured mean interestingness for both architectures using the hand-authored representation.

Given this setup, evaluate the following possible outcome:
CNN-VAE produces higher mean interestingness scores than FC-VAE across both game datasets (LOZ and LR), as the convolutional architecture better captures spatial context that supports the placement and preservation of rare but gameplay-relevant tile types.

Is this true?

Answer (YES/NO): NO